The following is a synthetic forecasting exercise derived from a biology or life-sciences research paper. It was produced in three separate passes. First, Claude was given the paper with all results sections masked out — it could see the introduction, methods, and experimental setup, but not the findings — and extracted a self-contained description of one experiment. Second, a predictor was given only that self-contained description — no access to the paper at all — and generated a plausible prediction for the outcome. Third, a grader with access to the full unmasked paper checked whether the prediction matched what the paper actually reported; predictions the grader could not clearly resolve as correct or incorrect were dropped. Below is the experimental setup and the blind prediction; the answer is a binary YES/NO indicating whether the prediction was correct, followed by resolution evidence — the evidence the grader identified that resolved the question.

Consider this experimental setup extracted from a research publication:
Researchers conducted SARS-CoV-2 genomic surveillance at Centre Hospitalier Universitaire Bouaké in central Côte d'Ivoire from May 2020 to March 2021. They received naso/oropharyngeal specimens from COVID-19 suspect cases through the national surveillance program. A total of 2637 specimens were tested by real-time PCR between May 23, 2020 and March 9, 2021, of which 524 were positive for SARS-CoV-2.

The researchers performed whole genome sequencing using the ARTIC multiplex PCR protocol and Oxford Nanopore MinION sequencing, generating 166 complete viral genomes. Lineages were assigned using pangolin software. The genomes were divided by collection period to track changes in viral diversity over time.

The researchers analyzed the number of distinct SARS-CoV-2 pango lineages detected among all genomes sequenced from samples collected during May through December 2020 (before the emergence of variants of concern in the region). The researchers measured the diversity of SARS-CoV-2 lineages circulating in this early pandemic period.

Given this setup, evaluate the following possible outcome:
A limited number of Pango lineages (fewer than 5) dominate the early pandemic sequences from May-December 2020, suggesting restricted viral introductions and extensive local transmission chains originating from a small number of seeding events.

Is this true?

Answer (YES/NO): NO